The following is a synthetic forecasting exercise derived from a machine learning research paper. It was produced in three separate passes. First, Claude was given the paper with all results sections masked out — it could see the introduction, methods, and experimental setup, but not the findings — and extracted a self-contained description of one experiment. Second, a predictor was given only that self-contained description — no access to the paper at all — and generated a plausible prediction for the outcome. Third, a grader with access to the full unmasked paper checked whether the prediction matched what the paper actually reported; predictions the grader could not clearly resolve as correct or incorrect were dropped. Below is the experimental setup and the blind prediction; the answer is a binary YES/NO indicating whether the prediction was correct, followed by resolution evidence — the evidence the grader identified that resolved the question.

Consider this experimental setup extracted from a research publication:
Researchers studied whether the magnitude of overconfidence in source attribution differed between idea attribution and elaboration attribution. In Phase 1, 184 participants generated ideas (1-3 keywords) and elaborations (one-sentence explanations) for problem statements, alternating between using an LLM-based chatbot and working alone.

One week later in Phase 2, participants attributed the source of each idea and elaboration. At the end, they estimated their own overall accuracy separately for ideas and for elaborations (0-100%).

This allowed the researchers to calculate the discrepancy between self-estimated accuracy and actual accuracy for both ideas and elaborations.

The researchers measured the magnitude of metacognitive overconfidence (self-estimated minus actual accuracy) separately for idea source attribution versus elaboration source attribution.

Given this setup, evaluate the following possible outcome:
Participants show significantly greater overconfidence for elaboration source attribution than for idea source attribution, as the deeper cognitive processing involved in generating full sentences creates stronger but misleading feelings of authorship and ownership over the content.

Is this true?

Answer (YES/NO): NO